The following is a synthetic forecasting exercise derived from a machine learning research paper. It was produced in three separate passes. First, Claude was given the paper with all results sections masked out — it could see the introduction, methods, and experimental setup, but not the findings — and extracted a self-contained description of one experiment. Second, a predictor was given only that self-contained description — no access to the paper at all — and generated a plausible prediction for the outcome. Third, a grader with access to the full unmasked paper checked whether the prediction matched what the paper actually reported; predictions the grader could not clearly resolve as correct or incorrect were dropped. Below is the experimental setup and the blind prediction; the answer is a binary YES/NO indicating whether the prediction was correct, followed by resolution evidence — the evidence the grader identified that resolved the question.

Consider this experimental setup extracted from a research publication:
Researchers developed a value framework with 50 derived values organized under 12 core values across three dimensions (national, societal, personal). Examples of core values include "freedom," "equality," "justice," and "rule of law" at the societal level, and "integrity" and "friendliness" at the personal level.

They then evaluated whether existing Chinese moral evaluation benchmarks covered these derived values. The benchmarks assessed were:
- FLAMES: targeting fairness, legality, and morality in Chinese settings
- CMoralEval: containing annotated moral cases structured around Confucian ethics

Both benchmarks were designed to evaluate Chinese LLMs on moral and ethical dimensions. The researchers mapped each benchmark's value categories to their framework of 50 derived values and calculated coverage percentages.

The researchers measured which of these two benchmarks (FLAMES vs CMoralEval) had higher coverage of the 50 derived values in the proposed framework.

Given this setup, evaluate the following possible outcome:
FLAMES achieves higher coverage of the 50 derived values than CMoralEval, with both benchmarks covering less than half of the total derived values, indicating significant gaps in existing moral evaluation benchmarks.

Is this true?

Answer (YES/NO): NO